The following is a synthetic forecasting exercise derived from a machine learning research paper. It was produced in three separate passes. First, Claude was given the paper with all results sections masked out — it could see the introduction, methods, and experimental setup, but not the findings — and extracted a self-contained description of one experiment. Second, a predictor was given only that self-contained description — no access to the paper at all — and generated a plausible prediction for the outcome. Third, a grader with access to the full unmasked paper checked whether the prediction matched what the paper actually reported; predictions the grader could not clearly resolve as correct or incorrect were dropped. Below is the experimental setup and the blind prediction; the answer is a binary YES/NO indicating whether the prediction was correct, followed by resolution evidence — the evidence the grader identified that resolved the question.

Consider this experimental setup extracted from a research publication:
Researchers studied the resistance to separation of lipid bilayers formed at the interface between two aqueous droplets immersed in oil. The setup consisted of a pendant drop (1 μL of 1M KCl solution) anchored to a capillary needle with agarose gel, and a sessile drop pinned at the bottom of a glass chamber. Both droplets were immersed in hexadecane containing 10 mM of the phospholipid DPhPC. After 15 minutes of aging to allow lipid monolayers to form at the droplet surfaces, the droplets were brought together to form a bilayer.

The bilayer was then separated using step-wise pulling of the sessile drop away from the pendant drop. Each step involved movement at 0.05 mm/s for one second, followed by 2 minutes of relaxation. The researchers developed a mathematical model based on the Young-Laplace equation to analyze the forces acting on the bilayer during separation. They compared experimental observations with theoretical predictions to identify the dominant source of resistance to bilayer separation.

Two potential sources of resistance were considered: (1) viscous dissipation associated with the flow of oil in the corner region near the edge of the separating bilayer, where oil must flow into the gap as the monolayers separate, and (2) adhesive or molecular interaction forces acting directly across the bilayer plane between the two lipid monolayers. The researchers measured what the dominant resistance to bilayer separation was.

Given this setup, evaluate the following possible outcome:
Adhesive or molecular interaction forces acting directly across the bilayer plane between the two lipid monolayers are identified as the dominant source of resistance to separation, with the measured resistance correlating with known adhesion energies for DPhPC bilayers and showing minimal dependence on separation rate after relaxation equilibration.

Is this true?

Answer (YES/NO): NO